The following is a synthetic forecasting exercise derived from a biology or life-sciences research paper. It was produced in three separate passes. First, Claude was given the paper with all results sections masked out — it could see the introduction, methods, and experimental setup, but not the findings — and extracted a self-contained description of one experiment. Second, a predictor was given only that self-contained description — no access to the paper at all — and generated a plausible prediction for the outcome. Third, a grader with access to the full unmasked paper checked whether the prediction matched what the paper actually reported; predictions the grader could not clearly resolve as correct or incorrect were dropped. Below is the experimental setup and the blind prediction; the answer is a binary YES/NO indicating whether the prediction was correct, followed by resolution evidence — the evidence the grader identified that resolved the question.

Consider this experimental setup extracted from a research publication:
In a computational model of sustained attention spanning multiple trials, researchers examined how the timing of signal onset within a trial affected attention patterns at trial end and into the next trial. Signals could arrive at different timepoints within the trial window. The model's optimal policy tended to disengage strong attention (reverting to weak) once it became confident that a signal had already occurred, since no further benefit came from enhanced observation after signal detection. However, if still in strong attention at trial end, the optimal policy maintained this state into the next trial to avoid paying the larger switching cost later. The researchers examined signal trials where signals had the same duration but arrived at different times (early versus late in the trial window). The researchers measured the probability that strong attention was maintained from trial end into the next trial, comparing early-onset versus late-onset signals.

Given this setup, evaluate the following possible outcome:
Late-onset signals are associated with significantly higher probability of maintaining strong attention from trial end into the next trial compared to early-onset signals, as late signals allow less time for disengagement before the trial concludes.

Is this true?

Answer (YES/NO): YES